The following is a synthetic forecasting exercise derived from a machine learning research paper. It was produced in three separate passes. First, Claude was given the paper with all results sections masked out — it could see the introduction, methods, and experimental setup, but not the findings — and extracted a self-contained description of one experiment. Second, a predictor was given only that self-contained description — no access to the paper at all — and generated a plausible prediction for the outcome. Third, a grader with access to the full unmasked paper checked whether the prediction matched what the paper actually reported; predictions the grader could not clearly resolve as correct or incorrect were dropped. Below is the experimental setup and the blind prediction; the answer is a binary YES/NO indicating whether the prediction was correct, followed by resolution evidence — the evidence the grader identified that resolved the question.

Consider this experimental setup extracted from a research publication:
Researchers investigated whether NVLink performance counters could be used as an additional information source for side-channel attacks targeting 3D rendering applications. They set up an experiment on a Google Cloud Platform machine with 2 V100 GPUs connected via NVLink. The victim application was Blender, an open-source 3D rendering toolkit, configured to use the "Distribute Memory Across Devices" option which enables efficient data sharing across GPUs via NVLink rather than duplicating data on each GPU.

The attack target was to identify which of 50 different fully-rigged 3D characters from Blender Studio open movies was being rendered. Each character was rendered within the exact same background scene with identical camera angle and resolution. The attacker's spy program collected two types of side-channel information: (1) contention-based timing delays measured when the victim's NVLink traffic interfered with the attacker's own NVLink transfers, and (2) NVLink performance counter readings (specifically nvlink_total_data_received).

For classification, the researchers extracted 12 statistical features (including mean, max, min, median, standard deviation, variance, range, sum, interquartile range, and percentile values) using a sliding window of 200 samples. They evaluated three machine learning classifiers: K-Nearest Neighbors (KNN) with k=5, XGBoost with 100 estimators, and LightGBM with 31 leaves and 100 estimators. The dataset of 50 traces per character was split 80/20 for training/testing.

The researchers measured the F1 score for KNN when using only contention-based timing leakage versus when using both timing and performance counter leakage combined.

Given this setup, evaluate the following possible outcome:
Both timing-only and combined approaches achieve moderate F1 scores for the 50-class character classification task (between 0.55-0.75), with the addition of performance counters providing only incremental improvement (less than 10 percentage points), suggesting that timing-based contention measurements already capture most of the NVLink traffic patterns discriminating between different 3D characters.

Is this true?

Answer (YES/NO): NO